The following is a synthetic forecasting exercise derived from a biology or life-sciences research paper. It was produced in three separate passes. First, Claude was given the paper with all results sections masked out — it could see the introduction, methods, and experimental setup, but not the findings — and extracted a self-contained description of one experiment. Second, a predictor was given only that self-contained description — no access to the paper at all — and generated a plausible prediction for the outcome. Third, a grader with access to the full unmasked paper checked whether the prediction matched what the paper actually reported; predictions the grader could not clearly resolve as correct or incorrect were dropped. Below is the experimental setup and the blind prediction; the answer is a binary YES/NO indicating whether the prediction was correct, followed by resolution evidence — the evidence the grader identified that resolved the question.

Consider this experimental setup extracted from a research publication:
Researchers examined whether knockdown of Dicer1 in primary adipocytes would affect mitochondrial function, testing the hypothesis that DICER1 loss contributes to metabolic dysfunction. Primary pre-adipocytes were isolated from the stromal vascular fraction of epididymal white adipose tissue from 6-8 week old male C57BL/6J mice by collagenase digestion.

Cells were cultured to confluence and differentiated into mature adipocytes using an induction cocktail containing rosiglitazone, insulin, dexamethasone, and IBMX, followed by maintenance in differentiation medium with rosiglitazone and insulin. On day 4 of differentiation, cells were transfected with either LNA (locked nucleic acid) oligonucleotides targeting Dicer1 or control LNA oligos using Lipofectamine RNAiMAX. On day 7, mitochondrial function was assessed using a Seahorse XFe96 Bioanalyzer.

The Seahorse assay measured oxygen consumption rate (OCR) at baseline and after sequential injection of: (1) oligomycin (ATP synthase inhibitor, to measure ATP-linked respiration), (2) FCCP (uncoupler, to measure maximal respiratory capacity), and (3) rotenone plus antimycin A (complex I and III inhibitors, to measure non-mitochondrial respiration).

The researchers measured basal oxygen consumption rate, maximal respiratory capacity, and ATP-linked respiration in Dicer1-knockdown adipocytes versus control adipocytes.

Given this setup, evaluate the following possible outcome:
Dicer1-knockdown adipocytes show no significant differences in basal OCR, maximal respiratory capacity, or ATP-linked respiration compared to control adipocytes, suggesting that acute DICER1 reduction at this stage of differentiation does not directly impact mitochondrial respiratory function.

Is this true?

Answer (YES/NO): NO